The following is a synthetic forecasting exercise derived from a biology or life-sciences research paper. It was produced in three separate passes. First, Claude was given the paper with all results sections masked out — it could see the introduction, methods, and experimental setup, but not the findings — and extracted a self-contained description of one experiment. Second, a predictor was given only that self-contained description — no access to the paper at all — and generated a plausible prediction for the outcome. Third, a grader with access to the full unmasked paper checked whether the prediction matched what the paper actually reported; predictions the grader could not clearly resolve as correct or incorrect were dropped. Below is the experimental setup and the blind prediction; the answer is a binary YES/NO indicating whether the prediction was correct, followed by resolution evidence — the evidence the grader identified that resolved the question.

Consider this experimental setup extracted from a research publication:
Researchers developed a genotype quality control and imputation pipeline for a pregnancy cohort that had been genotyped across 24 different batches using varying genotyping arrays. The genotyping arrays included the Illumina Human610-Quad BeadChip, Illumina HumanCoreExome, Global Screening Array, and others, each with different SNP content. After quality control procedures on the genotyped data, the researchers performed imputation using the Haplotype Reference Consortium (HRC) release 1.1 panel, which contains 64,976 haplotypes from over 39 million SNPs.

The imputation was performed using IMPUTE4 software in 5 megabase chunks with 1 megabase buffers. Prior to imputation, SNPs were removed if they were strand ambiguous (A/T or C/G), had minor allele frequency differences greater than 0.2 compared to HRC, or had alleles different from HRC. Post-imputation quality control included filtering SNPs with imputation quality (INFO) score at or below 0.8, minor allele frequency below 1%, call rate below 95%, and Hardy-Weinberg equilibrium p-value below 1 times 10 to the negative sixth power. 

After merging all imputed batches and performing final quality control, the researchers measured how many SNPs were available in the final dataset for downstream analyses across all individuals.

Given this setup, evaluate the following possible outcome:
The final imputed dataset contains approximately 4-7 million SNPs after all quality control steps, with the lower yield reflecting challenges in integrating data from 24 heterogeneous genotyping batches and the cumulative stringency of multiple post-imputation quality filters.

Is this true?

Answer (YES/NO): YES